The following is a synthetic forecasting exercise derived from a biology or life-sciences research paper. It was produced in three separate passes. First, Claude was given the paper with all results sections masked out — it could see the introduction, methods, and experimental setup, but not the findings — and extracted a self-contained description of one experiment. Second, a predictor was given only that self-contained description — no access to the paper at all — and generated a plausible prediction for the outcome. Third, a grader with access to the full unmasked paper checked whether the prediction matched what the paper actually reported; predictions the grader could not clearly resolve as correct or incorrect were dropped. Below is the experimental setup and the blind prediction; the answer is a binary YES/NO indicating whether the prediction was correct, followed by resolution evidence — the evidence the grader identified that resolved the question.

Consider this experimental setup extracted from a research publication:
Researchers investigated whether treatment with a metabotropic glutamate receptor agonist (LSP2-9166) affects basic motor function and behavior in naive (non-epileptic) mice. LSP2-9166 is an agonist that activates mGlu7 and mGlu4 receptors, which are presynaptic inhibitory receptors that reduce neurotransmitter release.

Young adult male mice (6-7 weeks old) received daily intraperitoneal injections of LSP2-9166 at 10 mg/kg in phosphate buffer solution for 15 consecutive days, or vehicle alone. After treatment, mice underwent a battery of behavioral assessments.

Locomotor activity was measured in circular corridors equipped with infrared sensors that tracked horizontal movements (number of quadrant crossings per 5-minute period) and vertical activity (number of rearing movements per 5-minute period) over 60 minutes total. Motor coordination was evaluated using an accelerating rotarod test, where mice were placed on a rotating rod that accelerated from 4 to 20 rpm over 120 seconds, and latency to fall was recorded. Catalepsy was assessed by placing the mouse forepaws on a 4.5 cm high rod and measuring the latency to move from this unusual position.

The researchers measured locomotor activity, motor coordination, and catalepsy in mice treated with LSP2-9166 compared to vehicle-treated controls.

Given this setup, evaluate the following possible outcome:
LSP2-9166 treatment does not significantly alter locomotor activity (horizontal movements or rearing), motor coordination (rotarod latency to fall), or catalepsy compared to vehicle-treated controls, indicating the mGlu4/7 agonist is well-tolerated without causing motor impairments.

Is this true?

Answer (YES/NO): YES